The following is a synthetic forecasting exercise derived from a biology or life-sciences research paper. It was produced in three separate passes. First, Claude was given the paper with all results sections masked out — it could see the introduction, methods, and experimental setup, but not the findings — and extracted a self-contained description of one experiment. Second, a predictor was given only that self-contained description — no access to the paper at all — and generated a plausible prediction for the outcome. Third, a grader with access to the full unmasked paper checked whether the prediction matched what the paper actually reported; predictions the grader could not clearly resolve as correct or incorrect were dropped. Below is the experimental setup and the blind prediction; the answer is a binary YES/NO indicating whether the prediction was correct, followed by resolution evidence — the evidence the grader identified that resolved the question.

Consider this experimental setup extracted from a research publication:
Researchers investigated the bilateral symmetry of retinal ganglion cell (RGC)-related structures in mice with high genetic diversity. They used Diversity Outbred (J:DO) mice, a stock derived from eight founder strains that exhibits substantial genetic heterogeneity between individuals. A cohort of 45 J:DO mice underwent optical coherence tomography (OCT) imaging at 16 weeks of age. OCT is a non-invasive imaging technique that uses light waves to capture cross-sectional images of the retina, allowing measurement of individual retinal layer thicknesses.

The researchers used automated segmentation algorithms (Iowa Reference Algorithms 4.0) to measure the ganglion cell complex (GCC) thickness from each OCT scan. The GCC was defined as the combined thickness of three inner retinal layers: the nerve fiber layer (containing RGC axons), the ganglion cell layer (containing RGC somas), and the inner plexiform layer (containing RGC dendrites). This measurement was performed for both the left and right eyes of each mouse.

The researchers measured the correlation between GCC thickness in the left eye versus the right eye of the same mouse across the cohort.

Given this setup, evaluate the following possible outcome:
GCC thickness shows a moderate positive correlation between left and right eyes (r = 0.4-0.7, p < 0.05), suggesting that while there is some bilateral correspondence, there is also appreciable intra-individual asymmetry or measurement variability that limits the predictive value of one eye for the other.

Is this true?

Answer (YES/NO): NO